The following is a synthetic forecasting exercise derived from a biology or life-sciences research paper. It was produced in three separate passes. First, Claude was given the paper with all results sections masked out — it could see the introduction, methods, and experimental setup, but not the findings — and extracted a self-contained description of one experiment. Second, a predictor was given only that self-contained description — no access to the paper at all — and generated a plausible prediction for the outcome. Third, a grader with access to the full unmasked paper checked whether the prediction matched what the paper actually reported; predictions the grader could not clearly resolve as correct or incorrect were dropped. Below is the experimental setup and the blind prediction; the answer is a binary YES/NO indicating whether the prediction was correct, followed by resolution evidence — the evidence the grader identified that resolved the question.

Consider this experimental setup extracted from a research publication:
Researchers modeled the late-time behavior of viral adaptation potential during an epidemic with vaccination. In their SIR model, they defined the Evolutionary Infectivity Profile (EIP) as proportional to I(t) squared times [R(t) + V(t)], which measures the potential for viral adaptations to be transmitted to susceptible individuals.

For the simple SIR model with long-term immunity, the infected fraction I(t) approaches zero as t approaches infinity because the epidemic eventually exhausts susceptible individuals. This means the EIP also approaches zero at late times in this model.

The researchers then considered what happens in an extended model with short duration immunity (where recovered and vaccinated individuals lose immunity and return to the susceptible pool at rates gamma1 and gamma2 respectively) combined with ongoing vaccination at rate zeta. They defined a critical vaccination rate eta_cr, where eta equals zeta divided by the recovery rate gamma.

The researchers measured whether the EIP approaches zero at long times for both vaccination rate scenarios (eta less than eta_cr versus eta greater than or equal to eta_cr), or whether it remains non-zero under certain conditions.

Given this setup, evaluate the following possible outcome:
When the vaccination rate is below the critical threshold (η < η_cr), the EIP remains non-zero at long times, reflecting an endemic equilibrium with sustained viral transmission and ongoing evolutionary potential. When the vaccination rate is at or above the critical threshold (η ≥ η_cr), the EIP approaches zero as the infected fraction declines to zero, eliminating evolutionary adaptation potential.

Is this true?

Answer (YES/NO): YES